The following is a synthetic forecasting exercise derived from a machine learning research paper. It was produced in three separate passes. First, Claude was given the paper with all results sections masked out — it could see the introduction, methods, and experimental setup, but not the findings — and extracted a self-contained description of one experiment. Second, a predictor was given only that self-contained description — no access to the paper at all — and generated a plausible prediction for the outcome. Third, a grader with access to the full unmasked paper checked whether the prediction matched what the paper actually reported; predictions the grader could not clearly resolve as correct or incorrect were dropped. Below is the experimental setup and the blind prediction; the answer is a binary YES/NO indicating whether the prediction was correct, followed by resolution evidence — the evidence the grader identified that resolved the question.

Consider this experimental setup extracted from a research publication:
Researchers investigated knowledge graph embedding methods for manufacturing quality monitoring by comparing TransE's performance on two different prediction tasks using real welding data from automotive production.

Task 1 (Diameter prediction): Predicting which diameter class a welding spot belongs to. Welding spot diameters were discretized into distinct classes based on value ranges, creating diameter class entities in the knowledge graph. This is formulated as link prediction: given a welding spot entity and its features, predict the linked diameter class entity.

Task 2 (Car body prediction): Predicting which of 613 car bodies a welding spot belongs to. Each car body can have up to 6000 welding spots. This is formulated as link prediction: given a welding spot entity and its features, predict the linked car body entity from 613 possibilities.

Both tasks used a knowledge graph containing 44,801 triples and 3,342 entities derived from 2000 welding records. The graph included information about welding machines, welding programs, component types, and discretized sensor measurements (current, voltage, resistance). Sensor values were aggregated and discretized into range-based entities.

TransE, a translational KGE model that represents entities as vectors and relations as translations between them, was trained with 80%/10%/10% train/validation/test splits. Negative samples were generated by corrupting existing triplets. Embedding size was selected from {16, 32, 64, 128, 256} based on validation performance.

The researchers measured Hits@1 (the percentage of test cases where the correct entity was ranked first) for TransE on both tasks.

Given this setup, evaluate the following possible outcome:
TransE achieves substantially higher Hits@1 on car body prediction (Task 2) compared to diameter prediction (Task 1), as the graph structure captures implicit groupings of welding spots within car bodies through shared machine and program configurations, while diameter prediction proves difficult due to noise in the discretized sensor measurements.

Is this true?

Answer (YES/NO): YES